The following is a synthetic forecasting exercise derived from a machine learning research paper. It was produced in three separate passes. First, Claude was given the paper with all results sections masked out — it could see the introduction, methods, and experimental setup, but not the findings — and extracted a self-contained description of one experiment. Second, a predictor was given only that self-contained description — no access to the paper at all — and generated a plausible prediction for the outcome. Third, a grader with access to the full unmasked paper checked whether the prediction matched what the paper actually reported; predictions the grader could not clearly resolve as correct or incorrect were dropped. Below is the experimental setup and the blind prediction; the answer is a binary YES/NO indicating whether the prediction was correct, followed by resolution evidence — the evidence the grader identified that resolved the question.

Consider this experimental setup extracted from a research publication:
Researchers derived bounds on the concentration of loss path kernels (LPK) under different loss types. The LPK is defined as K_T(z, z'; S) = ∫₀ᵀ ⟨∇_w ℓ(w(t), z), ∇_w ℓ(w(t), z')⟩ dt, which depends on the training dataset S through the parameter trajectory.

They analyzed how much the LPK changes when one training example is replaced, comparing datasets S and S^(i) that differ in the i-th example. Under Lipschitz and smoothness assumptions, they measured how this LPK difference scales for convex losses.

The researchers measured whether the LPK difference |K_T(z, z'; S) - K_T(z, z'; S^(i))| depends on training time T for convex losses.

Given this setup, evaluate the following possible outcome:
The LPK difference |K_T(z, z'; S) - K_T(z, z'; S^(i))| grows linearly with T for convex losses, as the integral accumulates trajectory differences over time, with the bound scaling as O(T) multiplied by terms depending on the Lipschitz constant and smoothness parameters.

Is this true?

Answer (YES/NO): NO